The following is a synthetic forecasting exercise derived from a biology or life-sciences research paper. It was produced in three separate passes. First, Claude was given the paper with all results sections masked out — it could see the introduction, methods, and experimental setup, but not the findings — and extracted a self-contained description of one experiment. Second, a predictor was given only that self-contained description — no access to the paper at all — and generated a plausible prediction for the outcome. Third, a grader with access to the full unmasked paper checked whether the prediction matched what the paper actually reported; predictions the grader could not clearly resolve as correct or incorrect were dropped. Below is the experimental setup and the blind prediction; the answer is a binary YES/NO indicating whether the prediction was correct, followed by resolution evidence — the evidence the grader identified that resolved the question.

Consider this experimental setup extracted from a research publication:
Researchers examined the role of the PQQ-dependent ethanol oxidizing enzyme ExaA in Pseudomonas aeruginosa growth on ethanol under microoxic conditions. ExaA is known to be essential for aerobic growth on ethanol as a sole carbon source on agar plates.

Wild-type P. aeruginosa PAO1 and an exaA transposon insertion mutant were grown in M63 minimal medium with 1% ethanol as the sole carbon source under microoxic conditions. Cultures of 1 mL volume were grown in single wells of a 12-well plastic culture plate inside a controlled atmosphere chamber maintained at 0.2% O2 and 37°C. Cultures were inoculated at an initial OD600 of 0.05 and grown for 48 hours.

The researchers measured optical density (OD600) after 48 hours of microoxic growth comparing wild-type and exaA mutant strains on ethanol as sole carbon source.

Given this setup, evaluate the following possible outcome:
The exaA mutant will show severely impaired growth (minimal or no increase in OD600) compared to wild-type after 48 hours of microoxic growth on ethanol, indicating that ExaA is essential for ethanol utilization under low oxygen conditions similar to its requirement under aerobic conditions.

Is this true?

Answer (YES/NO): NO